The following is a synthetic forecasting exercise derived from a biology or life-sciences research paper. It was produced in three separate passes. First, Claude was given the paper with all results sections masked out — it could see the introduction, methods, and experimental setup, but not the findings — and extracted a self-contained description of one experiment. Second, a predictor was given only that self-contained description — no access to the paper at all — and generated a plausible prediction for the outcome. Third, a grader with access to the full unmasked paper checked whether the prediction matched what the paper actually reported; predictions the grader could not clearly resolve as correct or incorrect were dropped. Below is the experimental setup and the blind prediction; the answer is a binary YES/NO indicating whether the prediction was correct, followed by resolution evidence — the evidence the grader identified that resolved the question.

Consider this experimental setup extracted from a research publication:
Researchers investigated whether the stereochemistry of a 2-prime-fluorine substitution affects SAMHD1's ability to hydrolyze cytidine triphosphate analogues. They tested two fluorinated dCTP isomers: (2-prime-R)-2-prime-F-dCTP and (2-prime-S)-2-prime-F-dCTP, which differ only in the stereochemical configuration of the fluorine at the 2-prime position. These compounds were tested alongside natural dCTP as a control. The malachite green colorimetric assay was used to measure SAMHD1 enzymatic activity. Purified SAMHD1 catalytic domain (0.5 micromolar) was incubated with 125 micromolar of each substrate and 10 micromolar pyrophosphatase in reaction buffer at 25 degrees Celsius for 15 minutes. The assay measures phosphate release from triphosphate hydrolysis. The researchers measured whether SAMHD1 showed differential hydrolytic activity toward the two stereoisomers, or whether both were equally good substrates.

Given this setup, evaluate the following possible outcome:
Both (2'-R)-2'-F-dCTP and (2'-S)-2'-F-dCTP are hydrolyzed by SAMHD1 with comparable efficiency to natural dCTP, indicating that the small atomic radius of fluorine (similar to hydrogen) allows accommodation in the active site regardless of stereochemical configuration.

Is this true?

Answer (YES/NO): NO